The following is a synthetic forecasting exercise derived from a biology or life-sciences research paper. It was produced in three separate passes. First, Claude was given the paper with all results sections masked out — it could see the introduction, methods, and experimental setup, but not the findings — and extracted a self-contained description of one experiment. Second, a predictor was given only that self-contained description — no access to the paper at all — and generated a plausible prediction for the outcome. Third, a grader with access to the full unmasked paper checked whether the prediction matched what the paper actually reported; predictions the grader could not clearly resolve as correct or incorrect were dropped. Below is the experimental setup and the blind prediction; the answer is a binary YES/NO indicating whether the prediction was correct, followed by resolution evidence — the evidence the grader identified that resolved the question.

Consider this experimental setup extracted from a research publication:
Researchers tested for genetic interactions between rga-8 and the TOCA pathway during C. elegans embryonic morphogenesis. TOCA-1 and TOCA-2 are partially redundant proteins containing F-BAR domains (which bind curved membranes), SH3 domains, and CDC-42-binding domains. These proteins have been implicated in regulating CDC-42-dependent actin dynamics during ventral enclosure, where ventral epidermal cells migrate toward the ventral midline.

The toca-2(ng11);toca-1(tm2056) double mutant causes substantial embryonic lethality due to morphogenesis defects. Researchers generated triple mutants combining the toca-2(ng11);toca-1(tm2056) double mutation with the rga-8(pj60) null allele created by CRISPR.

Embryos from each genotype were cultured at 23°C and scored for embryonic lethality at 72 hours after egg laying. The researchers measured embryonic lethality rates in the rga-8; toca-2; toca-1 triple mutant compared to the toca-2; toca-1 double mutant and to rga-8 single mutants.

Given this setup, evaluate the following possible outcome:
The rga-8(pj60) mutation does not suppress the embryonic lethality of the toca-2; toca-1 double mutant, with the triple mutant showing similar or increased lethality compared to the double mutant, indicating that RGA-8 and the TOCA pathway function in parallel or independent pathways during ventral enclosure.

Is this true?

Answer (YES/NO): YES